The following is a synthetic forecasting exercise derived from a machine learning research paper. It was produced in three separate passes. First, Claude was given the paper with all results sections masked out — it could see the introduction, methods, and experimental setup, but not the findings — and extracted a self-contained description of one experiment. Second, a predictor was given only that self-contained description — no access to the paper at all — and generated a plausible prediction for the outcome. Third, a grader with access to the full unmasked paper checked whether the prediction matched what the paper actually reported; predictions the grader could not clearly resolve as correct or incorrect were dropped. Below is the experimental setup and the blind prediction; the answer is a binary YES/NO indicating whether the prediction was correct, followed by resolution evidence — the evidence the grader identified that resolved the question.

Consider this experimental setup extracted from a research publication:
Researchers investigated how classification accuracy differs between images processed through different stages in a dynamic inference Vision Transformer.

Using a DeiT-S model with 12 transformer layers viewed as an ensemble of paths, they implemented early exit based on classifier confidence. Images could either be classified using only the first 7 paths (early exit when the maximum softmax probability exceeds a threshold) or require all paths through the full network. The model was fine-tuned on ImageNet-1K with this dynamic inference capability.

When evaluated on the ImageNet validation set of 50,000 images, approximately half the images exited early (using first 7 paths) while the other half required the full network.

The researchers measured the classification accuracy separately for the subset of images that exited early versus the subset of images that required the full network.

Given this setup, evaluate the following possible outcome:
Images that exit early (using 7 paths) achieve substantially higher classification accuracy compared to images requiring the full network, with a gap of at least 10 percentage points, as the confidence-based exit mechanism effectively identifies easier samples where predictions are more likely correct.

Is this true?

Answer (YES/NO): YES